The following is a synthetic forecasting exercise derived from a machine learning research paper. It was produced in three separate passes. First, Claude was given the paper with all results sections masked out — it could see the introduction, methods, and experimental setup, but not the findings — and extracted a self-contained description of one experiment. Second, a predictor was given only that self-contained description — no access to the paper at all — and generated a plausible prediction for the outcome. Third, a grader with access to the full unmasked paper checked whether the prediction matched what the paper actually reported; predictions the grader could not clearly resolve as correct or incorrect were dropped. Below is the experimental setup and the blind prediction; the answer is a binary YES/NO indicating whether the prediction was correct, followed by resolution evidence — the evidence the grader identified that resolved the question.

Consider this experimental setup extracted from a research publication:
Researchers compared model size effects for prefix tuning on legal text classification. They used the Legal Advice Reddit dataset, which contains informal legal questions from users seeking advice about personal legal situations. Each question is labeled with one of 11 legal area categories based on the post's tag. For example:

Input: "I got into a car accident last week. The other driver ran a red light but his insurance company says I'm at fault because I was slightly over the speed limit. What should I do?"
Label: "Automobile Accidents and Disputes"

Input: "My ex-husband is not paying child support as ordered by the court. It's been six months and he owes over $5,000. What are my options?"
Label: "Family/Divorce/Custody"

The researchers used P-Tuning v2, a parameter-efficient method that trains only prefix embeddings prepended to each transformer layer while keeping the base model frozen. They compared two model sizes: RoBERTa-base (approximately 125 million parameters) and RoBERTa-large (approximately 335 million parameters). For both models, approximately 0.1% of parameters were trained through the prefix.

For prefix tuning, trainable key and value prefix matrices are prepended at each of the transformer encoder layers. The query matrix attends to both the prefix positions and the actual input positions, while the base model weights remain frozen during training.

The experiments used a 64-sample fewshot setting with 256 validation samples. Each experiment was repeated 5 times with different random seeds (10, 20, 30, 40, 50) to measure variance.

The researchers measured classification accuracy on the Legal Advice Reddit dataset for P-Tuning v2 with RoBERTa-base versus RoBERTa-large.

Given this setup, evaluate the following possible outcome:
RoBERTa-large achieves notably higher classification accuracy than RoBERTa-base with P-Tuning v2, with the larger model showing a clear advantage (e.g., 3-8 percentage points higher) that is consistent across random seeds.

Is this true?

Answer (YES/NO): NO